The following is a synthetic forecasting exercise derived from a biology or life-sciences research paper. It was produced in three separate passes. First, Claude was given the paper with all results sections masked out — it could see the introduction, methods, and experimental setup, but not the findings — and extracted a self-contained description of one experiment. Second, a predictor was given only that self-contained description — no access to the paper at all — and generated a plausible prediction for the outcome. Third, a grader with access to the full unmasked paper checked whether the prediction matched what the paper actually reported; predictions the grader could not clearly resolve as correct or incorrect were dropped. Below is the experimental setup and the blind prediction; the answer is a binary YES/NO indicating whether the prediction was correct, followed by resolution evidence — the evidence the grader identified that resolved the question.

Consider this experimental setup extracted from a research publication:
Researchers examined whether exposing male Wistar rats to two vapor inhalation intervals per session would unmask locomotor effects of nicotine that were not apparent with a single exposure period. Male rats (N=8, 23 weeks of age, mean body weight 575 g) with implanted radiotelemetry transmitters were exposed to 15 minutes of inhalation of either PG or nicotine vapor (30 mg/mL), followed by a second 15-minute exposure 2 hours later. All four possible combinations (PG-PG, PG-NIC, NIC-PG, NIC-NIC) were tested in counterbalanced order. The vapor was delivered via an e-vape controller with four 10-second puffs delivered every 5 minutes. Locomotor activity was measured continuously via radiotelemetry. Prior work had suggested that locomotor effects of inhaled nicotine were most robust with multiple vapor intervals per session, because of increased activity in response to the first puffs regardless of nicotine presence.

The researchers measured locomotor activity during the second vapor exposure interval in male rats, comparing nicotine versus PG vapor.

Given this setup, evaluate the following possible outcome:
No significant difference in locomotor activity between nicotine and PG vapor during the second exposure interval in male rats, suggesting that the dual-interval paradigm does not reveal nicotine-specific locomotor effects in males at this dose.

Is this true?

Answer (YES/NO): NO